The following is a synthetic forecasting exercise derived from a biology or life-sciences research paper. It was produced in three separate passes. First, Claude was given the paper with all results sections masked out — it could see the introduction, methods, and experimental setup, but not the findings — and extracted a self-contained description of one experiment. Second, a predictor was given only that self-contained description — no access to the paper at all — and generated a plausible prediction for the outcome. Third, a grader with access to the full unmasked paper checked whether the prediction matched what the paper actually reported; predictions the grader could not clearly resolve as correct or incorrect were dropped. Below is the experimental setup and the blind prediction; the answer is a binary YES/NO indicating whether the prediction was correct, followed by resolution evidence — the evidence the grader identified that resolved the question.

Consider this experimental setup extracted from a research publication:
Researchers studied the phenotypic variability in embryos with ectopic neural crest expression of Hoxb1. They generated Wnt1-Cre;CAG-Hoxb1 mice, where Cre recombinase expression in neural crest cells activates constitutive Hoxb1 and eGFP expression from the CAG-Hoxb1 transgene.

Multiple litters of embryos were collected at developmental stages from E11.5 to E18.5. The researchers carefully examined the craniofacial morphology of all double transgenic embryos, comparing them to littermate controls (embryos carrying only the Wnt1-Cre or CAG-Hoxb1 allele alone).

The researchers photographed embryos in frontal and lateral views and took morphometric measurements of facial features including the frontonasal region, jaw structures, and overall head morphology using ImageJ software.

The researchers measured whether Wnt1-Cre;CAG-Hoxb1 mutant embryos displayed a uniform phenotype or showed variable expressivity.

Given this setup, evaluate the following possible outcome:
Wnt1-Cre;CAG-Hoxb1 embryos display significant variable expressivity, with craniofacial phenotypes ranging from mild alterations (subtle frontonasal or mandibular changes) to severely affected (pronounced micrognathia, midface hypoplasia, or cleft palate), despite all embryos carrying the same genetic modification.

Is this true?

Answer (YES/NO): YES